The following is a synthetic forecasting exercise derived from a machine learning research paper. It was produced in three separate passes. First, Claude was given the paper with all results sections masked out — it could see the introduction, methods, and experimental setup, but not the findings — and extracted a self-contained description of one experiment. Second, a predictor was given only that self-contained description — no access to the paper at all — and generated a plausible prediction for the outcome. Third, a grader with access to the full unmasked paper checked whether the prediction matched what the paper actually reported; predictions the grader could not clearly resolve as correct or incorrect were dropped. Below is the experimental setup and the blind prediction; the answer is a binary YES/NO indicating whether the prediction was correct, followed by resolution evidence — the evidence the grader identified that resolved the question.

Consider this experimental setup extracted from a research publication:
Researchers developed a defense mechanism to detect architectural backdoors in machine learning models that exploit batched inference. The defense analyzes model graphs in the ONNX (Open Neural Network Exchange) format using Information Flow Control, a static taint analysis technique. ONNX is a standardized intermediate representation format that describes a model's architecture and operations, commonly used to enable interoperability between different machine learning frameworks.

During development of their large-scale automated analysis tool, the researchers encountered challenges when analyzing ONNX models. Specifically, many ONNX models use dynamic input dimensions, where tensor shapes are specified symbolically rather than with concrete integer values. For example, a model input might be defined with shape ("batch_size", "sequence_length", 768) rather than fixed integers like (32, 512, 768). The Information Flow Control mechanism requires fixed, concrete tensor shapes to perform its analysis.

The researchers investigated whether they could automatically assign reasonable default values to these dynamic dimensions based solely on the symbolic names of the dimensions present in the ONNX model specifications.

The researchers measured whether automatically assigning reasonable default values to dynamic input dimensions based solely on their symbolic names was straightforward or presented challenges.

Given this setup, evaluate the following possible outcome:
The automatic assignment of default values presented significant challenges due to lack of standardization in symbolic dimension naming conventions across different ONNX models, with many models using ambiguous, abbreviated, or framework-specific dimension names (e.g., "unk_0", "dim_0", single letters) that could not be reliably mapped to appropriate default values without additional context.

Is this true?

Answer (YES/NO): NO